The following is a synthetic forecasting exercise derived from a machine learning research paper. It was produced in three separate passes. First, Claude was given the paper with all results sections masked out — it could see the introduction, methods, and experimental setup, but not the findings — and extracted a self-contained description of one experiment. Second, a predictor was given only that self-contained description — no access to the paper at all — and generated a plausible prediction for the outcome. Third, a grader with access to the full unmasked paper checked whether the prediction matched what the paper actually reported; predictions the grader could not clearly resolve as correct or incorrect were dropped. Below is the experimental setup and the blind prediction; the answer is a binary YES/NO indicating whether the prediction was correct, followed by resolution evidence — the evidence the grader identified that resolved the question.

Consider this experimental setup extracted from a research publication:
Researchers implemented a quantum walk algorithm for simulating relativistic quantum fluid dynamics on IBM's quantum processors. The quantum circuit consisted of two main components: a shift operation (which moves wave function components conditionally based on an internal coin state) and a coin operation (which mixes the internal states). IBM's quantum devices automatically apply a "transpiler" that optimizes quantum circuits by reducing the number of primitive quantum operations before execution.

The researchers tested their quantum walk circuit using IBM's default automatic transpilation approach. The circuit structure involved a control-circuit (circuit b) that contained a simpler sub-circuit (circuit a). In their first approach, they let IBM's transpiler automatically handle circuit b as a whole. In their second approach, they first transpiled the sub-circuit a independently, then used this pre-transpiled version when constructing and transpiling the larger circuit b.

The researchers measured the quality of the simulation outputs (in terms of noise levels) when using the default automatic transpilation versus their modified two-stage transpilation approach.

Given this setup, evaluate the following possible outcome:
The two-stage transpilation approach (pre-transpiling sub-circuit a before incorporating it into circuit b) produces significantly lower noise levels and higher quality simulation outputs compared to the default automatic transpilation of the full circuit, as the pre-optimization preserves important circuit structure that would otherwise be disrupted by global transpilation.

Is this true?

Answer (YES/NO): YES